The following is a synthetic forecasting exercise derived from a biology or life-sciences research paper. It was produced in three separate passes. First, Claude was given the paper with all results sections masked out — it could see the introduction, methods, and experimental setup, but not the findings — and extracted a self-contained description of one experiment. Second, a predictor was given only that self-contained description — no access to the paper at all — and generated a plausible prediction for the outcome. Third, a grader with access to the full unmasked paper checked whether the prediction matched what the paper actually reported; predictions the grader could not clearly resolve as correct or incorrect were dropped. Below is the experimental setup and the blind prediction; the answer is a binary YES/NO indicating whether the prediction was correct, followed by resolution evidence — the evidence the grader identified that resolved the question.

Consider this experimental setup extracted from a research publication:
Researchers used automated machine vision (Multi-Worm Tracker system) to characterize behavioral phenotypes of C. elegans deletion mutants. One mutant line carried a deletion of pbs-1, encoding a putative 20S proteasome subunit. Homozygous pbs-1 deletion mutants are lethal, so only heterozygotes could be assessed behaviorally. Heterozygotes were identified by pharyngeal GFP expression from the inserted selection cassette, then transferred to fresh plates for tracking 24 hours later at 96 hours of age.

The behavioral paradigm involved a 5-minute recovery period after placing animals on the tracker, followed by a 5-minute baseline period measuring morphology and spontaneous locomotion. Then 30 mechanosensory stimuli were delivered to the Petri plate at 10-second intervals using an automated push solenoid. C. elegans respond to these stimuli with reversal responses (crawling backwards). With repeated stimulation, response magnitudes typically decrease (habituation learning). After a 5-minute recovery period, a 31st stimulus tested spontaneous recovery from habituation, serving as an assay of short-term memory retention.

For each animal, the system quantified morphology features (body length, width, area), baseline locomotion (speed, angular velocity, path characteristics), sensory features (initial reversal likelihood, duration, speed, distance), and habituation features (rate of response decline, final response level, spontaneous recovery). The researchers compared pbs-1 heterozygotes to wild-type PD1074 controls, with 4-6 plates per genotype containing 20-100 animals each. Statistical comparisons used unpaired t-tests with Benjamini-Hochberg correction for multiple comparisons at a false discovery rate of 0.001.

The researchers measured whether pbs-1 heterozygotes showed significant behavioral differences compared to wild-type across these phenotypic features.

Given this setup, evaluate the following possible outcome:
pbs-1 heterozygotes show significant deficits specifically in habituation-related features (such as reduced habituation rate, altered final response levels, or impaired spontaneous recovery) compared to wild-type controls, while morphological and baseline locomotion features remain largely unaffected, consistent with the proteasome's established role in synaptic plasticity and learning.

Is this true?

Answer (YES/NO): NO